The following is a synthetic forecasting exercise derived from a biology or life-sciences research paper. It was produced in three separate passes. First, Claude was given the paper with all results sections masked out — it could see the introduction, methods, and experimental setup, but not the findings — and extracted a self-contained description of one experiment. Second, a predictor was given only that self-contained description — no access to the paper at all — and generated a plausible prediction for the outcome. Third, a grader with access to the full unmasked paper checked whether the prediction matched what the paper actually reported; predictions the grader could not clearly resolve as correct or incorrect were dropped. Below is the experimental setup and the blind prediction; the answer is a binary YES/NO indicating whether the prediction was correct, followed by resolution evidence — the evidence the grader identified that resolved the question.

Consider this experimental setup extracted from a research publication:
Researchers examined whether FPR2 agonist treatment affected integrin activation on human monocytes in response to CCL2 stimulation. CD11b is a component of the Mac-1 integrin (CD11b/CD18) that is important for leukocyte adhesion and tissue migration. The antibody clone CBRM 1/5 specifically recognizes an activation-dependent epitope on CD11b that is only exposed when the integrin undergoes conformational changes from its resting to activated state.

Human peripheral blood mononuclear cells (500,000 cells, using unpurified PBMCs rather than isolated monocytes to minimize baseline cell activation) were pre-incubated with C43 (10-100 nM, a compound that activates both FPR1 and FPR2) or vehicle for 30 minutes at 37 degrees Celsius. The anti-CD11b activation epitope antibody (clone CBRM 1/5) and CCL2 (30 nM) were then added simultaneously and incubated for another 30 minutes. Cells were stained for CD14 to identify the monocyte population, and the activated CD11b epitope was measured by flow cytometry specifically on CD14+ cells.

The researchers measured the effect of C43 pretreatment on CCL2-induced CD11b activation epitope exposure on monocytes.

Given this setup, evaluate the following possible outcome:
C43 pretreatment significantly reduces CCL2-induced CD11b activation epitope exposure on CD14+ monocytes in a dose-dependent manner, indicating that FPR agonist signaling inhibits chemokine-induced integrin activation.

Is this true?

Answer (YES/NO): NO